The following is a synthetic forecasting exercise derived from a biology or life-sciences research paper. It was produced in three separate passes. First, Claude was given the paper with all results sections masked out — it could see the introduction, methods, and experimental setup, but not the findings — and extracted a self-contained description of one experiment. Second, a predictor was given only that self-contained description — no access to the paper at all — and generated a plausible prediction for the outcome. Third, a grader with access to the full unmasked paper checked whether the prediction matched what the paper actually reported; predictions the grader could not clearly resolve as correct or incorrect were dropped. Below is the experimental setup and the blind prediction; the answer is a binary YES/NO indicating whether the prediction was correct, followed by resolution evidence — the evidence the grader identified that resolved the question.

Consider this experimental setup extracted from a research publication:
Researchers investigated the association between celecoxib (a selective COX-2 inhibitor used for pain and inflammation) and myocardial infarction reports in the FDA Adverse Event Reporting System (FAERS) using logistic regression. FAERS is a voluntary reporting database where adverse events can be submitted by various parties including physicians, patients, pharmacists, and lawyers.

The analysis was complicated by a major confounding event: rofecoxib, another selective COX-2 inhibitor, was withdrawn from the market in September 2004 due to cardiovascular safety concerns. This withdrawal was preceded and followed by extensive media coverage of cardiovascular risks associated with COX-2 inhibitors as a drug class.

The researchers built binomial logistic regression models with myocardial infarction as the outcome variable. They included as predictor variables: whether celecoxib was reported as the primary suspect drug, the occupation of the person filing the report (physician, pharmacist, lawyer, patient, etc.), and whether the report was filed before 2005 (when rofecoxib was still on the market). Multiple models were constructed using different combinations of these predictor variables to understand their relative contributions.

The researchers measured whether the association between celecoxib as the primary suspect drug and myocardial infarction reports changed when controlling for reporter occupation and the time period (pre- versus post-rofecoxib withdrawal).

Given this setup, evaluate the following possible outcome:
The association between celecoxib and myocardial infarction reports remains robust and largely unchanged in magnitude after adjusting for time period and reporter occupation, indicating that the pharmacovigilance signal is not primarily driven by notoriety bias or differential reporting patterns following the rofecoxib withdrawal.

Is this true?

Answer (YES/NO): NO